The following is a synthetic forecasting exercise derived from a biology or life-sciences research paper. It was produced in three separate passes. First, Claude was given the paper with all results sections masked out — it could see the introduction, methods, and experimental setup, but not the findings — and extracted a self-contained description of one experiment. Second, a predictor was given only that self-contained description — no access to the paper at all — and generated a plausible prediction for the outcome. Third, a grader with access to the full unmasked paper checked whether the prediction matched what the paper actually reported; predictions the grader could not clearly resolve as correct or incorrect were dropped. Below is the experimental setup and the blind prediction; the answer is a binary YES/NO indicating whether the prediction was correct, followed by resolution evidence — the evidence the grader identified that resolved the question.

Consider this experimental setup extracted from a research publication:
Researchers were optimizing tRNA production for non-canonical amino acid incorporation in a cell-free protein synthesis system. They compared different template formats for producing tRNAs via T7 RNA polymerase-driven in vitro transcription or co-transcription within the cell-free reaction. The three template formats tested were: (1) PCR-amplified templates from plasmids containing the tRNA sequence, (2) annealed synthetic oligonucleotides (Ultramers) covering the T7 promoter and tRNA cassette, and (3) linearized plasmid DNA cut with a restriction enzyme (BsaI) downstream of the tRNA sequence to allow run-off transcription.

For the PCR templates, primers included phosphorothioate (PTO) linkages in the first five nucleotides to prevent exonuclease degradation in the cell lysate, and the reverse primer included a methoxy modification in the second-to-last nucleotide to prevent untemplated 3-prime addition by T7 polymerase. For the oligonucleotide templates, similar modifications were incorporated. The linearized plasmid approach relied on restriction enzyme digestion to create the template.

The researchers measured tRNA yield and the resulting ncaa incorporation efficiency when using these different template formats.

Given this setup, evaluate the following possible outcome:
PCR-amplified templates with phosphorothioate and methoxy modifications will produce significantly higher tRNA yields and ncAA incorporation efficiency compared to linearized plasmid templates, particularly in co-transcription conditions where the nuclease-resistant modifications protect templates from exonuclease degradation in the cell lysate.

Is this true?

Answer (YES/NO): YES